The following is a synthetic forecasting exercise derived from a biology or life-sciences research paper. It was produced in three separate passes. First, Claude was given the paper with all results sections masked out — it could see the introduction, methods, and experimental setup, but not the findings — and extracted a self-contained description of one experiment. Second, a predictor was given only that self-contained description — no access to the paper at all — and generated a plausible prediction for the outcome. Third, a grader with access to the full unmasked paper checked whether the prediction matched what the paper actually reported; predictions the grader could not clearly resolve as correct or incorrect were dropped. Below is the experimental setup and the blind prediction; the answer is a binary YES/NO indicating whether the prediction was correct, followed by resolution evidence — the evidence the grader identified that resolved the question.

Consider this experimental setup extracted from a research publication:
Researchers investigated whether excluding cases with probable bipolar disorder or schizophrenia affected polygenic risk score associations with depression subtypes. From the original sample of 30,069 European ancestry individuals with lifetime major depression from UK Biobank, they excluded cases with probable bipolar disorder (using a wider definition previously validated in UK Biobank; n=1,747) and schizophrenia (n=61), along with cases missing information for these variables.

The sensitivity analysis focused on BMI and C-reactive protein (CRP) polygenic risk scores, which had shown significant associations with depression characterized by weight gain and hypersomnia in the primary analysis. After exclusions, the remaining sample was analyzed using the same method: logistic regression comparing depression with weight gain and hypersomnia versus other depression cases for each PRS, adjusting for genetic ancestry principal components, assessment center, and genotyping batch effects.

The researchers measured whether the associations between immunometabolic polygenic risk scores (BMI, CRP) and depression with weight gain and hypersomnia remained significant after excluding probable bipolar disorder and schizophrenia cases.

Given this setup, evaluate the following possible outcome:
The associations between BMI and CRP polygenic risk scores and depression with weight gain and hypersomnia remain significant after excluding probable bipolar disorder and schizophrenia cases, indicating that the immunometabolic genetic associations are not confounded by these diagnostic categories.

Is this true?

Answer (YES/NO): YES